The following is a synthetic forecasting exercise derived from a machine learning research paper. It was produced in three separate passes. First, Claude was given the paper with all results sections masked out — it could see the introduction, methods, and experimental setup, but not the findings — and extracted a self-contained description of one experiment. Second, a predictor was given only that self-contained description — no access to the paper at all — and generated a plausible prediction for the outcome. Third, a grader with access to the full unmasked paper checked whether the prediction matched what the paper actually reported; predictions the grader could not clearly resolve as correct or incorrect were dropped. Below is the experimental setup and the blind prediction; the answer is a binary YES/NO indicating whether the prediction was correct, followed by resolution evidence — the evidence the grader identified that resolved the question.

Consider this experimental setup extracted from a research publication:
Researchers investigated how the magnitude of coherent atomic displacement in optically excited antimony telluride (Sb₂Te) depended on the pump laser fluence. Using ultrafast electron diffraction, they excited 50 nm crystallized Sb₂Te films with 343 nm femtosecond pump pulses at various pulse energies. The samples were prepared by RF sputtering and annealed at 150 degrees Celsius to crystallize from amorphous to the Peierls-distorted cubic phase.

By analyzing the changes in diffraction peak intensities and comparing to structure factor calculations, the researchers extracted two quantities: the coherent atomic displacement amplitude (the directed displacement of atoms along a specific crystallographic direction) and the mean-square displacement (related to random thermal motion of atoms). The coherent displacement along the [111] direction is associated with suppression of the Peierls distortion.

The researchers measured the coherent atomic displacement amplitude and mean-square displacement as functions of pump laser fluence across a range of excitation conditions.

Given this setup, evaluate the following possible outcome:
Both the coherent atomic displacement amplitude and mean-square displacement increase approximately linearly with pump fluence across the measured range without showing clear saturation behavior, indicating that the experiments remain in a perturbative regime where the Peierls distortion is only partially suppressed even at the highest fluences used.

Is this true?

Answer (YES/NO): YES